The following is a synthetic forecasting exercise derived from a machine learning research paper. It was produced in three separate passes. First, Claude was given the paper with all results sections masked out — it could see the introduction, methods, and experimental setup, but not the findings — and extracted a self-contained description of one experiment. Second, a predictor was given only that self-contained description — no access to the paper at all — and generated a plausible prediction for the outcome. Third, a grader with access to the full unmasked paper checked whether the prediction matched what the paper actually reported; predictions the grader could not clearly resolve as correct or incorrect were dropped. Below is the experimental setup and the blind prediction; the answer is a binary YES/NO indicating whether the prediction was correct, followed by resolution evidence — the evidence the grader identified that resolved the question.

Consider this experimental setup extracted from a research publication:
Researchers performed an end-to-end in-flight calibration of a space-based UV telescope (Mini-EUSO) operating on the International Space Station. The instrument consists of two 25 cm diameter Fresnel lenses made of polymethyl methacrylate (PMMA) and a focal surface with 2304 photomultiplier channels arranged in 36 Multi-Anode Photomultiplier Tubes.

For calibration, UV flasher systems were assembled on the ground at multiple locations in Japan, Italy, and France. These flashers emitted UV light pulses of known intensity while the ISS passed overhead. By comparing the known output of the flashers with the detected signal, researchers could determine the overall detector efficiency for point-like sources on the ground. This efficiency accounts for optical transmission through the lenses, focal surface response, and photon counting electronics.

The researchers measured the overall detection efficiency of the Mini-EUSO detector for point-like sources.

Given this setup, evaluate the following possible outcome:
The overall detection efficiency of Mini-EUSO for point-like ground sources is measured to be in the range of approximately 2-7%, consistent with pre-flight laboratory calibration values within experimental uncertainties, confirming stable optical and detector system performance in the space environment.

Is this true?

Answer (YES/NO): NO